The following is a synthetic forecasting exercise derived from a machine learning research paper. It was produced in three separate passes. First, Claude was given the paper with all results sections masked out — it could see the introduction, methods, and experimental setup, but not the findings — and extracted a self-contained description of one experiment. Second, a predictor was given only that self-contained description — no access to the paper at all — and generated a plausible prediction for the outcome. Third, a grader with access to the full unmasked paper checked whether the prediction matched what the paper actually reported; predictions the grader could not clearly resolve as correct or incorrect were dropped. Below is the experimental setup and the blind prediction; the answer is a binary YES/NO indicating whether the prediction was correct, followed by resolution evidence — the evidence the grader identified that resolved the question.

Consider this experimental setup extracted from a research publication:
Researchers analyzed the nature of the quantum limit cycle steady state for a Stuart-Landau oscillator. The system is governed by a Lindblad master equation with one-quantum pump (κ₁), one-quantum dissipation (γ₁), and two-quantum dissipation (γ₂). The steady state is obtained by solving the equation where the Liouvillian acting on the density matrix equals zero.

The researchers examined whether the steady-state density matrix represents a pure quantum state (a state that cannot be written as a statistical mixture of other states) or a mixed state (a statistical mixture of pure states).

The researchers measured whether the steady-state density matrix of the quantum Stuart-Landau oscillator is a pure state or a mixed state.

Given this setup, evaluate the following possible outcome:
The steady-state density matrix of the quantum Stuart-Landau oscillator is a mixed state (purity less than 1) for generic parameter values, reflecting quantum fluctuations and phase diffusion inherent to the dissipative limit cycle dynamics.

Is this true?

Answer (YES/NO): YES